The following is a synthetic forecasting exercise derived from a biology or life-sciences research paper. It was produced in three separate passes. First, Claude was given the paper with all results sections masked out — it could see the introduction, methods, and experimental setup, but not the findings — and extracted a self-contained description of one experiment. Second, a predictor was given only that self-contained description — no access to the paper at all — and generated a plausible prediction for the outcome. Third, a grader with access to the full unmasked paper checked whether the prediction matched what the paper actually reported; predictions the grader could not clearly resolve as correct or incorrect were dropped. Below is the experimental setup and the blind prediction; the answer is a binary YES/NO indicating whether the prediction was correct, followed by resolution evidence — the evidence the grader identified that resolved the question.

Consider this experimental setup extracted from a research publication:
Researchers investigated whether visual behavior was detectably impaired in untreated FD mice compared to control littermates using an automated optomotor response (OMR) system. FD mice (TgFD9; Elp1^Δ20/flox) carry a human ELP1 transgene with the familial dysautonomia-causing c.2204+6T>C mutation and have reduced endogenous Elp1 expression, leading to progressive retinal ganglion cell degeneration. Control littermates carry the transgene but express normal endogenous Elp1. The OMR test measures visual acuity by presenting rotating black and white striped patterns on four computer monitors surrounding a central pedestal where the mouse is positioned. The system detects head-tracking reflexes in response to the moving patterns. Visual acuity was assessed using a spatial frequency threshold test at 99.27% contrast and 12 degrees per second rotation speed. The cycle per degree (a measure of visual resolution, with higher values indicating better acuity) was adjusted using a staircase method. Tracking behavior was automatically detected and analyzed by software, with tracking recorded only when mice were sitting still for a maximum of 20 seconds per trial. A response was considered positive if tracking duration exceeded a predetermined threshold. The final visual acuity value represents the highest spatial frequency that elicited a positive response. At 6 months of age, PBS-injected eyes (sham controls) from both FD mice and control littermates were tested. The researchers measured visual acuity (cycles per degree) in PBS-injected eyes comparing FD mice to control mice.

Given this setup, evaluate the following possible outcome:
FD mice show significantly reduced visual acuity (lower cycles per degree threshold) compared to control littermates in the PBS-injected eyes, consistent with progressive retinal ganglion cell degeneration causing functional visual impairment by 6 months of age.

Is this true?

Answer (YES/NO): YES